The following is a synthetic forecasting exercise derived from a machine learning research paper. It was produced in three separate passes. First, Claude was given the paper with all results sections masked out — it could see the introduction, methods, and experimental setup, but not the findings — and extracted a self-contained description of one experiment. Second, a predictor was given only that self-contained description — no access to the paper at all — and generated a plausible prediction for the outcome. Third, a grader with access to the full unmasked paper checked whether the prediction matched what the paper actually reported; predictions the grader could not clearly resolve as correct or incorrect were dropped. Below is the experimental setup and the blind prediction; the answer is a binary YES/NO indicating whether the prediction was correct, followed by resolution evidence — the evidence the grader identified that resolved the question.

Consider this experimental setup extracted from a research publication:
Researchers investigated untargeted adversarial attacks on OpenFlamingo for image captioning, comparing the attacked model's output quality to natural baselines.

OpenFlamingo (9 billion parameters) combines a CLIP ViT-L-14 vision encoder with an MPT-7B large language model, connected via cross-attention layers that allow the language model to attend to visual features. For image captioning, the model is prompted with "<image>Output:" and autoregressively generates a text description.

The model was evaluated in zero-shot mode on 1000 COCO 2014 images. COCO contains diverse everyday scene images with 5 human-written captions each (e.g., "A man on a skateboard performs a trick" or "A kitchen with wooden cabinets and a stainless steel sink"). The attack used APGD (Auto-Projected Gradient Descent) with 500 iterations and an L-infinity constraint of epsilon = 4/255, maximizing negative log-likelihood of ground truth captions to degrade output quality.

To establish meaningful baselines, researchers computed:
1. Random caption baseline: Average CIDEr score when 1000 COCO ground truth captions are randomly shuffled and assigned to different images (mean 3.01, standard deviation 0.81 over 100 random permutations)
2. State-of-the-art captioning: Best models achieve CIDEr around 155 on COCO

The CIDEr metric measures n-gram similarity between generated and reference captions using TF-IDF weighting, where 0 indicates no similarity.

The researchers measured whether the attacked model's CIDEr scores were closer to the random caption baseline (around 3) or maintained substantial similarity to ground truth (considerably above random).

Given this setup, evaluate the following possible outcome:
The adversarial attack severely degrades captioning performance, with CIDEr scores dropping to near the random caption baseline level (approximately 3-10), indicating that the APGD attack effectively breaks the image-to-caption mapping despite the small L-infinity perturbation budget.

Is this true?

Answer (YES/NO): YES